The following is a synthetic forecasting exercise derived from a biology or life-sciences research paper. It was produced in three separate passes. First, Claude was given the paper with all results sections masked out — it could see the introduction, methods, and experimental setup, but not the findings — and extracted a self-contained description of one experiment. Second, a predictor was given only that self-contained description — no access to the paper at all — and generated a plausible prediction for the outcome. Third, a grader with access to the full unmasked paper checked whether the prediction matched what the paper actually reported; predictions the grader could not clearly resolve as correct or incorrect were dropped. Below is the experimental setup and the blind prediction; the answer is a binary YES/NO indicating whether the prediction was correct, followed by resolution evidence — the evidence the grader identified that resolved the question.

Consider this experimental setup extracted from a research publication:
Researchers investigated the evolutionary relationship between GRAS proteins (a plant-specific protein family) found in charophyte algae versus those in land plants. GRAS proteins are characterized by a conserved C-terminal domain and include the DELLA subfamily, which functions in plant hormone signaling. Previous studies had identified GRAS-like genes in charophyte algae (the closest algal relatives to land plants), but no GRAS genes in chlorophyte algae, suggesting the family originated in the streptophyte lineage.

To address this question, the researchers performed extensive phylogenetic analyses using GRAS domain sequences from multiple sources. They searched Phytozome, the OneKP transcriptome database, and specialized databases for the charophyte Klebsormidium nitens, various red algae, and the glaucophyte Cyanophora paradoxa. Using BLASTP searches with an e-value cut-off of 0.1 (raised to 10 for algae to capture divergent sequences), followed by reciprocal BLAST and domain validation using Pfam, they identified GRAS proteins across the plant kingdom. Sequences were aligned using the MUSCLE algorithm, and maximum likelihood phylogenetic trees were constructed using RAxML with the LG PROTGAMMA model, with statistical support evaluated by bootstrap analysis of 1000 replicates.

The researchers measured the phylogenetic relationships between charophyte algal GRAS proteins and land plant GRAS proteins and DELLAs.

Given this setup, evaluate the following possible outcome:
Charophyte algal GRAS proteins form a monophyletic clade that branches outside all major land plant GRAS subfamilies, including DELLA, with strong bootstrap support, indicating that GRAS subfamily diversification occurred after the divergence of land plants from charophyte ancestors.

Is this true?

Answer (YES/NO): YES